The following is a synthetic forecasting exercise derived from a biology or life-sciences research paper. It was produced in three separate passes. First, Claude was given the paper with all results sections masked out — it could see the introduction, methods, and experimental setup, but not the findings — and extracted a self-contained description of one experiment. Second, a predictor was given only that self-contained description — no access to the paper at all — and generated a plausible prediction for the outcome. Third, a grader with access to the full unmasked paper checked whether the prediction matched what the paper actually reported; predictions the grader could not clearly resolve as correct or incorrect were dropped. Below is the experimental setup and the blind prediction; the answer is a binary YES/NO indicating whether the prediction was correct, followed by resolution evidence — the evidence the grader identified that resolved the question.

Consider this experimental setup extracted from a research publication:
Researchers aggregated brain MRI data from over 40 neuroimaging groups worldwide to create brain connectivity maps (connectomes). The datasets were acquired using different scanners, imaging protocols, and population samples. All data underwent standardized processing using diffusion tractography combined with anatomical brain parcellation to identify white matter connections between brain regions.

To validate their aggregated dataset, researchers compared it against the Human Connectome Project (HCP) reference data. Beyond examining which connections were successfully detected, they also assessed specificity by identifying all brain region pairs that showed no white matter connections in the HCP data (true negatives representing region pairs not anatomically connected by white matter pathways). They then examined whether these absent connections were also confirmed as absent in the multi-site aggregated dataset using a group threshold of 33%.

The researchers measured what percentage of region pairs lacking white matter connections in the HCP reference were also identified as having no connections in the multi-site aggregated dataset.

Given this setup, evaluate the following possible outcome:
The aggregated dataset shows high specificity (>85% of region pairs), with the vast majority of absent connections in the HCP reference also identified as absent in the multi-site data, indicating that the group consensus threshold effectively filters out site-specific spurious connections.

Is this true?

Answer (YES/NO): YES